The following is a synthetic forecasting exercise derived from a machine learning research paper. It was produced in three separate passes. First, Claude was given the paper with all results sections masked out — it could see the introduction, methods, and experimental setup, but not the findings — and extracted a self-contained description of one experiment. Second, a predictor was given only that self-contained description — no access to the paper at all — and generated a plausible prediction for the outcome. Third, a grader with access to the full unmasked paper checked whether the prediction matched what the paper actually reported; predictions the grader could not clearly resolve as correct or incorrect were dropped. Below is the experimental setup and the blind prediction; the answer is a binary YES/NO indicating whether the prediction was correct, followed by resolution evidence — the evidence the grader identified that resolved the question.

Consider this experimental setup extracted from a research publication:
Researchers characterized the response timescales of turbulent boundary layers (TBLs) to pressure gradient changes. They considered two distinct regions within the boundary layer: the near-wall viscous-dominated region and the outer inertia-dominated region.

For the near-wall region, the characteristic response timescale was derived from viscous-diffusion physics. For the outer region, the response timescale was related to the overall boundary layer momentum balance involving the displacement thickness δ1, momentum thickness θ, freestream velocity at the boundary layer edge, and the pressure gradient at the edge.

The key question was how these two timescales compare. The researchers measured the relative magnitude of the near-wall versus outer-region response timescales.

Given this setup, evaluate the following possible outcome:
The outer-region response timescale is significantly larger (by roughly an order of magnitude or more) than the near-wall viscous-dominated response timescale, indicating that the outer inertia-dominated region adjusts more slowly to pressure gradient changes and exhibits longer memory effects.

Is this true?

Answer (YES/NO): YES